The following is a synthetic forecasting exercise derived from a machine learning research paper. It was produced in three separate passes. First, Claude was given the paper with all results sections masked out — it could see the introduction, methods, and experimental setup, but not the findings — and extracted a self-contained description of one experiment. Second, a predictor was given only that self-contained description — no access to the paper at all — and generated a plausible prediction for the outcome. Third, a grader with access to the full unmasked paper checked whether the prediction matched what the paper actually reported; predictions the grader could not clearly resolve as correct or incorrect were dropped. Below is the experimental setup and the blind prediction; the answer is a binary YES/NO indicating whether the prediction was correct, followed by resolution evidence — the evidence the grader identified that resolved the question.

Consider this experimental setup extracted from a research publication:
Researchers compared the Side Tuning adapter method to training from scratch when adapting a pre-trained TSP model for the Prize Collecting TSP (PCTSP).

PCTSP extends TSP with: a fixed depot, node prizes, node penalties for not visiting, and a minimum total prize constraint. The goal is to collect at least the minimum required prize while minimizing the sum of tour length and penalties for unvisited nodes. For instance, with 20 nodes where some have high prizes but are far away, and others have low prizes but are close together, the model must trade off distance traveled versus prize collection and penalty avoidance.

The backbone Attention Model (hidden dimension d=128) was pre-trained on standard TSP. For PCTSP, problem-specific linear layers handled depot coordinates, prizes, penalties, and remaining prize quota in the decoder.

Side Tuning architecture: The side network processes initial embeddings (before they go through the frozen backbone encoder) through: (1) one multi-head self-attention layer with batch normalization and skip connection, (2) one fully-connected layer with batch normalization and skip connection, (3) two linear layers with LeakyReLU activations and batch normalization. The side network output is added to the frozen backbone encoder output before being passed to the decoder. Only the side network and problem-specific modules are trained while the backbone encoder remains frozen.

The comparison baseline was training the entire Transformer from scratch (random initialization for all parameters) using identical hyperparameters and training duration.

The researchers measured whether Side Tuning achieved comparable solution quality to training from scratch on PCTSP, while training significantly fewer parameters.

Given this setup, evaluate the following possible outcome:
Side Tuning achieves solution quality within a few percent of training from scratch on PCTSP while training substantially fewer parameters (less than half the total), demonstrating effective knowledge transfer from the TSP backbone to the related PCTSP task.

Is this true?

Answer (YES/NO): NO